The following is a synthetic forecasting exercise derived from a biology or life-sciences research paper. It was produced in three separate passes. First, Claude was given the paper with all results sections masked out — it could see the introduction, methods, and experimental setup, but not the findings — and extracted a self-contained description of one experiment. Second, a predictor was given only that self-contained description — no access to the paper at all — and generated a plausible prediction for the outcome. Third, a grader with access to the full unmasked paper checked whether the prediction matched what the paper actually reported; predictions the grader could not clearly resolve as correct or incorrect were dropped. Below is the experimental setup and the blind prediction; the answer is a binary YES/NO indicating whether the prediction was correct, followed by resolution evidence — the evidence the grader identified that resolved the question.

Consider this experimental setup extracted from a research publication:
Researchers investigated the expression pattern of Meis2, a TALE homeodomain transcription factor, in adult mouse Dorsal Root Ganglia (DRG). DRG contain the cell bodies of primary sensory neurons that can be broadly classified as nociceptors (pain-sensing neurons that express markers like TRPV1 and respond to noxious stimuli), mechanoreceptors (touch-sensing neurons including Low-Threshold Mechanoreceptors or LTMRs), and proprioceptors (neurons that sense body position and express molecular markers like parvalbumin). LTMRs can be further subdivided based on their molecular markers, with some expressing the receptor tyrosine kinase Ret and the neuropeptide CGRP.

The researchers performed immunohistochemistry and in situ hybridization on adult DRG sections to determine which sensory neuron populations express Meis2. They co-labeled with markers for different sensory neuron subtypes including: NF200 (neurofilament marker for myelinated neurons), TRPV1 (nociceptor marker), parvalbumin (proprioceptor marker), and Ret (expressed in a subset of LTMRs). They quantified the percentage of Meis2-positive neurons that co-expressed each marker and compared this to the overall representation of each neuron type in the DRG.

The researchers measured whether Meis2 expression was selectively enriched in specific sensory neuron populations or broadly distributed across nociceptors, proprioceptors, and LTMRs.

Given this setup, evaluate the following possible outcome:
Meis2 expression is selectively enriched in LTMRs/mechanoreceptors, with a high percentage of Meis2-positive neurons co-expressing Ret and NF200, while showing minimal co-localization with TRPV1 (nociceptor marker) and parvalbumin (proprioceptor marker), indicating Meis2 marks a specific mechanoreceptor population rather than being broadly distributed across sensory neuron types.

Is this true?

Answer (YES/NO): NO